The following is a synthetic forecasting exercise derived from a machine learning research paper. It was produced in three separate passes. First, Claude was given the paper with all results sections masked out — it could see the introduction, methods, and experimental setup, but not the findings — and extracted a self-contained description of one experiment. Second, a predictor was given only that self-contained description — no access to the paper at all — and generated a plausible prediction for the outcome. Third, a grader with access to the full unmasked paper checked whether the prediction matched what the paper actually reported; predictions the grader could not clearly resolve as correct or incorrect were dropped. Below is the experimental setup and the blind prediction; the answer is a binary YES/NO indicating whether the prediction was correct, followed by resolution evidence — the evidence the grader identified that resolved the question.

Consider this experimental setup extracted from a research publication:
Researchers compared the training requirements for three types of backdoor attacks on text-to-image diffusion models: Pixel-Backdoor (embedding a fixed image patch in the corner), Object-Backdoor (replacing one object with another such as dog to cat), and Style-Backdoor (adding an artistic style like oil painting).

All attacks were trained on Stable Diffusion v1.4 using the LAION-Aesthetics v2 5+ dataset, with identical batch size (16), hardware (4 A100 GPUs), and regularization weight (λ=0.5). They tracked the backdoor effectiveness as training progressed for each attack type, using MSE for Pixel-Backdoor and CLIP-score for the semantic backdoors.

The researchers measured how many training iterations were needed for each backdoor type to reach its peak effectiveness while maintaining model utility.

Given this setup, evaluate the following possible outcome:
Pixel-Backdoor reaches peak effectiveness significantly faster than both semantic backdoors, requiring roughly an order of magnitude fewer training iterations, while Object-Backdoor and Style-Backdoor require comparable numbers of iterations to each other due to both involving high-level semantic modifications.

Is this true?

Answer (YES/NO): NO